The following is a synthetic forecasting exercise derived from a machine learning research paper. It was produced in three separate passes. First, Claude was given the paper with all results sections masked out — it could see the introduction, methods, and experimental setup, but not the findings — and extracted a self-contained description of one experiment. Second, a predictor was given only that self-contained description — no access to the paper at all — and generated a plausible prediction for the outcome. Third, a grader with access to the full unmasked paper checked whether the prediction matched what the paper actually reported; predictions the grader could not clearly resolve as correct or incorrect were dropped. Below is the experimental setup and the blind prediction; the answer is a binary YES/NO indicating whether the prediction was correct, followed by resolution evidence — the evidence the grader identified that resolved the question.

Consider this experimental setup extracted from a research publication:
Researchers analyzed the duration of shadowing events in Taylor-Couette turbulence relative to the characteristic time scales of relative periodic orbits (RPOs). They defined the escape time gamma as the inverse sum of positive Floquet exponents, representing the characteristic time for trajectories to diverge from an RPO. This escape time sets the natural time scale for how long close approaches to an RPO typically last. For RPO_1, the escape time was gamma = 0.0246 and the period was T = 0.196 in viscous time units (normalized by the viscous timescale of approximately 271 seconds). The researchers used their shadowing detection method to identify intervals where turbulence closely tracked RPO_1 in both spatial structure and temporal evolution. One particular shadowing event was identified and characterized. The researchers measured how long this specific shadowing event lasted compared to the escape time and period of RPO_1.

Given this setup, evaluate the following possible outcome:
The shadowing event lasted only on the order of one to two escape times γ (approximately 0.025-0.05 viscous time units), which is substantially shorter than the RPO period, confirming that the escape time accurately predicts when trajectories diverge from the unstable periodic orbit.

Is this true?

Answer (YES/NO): NO